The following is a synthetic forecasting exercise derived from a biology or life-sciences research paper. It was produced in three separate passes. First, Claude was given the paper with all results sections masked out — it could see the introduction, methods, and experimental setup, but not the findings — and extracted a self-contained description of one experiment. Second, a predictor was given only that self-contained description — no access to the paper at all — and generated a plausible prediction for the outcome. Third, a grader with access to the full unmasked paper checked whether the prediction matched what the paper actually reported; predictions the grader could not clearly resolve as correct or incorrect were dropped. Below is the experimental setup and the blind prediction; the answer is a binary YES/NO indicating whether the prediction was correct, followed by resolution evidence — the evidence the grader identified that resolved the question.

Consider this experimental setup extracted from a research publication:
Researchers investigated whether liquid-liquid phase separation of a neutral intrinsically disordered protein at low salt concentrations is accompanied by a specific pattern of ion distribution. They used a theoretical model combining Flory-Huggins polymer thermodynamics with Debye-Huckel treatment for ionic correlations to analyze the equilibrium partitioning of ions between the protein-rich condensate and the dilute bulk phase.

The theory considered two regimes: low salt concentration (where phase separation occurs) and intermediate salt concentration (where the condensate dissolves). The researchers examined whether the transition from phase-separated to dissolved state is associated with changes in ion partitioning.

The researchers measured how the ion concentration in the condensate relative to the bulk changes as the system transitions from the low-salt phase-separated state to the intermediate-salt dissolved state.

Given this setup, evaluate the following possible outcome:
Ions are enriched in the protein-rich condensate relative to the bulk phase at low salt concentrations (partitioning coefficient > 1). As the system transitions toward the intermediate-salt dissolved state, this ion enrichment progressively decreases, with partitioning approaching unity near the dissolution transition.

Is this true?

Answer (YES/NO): YES